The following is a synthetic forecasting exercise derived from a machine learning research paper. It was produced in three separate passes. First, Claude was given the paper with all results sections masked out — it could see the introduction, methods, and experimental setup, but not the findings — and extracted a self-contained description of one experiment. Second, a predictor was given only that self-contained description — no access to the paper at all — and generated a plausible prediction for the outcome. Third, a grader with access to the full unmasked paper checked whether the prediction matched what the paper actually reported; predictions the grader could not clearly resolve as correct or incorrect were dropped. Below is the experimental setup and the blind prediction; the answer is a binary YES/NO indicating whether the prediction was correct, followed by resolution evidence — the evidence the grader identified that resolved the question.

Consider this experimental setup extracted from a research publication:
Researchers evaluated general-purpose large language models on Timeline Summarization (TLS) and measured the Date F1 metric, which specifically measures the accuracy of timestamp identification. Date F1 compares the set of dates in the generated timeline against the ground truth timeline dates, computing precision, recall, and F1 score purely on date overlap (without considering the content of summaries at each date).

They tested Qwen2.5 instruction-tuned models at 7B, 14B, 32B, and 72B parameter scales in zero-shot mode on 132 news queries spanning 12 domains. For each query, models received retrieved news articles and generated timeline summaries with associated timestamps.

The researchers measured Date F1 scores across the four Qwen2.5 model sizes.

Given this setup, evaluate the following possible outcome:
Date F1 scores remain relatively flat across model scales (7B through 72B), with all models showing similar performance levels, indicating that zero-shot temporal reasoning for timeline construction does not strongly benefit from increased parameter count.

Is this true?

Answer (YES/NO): NO